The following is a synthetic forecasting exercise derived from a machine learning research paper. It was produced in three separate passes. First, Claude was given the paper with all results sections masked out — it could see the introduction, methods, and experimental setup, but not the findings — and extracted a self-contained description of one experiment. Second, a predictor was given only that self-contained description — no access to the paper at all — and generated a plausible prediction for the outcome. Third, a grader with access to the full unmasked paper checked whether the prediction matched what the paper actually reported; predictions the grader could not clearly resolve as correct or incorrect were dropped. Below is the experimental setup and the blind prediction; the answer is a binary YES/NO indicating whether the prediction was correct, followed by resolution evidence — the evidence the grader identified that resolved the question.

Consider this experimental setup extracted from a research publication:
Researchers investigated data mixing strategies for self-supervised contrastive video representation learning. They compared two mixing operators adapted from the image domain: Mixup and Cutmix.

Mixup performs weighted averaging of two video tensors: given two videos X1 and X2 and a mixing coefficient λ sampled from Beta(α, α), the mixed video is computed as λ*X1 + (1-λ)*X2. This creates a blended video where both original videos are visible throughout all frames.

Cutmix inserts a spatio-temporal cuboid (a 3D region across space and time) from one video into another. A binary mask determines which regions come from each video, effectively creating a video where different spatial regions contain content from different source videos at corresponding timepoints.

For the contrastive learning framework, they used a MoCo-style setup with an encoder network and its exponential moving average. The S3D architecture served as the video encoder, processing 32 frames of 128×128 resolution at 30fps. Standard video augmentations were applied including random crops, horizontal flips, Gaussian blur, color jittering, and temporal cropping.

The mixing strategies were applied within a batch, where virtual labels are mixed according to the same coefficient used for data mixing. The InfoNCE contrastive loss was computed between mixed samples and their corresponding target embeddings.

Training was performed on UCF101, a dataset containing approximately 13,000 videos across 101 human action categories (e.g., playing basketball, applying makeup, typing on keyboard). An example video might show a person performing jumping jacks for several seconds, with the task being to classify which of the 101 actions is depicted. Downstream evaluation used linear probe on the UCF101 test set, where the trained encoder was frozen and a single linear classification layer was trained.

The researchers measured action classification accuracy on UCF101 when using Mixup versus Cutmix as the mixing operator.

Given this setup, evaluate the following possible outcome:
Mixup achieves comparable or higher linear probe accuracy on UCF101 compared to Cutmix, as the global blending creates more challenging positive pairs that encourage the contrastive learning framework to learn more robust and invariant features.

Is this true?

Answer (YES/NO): YES